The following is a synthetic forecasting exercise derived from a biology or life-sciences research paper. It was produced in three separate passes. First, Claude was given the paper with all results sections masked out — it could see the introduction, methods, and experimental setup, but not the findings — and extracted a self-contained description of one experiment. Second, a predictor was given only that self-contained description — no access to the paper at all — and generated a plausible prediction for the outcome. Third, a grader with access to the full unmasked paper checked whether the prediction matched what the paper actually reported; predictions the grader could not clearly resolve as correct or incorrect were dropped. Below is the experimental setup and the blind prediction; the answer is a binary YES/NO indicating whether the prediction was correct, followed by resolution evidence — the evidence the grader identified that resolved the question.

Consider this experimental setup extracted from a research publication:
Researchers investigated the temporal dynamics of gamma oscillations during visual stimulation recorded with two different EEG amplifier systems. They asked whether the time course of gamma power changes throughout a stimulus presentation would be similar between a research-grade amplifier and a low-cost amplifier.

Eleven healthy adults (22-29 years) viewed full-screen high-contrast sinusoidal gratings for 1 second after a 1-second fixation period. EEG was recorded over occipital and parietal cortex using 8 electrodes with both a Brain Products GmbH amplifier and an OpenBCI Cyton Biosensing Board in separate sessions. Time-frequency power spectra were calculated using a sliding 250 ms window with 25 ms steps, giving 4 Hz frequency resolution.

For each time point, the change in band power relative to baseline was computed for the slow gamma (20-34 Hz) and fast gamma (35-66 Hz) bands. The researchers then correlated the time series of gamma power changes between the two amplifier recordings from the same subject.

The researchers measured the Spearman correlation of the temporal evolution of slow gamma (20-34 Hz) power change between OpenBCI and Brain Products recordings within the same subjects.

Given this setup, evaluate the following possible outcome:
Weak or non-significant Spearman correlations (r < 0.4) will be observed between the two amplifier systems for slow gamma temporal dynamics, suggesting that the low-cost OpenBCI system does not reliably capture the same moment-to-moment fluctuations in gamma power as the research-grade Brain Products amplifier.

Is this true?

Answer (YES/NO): NO